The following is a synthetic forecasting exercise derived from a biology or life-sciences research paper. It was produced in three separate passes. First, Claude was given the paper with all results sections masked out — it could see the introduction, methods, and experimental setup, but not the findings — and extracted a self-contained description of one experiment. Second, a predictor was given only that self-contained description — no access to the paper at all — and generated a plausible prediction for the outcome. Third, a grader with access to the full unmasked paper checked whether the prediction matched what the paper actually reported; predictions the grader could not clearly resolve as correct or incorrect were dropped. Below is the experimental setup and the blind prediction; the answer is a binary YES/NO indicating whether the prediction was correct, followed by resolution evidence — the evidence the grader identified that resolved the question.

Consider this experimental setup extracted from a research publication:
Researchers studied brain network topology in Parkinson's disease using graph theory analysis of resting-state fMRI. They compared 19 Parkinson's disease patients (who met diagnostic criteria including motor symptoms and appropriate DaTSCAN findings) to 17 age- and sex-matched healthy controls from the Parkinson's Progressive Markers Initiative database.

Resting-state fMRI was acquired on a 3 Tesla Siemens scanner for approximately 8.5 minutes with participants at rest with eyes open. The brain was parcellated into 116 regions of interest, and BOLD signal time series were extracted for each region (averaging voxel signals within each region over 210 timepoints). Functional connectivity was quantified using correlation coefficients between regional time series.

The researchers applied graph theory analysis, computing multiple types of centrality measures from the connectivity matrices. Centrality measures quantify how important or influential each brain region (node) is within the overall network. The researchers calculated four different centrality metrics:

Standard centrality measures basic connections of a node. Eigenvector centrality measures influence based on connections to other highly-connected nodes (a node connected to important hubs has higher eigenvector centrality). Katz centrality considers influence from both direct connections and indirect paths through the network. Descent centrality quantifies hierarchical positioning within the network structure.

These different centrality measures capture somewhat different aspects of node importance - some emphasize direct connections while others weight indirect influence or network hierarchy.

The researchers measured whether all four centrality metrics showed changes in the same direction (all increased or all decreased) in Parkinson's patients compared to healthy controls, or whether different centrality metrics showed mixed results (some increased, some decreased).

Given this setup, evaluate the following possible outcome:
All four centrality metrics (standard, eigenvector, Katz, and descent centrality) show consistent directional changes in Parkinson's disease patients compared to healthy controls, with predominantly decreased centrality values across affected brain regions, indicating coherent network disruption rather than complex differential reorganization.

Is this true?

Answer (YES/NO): NO